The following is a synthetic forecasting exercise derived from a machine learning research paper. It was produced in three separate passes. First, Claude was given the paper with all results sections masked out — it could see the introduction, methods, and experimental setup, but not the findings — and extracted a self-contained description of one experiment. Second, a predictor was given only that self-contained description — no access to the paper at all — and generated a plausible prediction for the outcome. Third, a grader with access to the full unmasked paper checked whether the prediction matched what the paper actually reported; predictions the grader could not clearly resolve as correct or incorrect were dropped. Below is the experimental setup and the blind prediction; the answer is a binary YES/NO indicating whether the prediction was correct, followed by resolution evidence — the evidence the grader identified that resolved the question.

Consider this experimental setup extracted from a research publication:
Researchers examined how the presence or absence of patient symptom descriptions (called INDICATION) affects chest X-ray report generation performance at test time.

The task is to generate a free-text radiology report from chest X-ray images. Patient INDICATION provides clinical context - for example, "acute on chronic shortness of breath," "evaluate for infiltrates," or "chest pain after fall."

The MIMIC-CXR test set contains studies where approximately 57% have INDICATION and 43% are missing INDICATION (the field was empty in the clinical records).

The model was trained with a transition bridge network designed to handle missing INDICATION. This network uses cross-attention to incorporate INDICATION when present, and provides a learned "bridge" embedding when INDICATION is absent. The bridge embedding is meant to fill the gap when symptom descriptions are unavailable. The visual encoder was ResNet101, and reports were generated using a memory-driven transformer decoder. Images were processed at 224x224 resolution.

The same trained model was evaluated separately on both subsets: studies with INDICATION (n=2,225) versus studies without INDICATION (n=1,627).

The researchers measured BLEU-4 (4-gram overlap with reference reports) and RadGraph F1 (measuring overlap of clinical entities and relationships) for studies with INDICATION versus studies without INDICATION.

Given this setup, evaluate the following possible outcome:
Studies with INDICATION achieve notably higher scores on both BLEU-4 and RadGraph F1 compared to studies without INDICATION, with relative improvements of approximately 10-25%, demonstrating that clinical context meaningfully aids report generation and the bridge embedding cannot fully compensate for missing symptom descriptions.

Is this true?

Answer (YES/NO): YES